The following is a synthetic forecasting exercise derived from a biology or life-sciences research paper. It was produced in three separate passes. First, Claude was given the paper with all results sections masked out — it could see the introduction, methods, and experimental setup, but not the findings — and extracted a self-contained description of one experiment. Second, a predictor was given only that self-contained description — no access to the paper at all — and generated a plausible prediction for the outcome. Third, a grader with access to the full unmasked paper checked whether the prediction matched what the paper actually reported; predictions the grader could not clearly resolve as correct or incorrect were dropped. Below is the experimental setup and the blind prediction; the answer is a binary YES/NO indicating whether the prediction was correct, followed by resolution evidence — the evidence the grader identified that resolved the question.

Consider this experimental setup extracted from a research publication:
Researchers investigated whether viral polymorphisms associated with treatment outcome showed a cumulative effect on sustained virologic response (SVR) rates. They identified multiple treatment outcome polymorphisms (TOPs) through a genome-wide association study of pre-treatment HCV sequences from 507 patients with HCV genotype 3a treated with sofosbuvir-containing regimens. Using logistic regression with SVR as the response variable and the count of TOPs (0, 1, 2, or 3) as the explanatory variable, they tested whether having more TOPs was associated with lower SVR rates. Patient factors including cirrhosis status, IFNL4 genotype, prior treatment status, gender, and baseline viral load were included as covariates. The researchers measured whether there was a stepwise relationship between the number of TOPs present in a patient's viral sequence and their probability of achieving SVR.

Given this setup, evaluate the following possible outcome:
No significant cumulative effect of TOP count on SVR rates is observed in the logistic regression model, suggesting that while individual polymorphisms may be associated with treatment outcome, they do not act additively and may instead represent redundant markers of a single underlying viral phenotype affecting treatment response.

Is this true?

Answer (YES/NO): NO